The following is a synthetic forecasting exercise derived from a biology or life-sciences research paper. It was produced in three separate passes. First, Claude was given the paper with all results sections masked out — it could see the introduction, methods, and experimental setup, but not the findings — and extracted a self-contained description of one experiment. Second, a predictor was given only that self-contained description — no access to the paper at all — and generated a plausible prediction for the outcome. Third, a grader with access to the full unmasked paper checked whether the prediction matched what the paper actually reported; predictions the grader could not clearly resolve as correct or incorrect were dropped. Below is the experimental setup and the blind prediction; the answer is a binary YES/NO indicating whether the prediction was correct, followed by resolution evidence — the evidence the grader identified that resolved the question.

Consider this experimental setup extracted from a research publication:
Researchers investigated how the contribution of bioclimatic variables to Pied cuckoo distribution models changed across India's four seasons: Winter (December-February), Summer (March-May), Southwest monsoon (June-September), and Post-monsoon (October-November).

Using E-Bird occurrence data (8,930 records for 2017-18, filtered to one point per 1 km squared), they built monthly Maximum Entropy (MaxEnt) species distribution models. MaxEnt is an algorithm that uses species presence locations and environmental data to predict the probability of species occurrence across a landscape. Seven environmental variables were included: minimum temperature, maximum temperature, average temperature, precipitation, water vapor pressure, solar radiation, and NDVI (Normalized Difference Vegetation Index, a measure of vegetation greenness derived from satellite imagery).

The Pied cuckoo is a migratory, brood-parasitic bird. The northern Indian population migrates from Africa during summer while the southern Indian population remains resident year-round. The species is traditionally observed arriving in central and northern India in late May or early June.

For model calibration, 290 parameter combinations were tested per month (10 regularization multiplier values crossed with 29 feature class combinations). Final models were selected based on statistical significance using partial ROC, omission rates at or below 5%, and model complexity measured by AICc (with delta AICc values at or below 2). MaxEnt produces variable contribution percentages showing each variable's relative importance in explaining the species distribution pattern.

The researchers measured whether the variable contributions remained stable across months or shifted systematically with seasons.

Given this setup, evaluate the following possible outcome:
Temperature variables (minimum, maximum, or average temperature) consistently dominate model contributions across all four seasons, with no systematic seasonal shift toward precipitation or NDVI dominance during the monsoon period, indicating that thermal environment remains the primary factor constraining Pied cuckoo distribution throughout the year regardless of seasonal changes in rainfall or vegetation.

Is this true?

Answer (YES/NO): NO